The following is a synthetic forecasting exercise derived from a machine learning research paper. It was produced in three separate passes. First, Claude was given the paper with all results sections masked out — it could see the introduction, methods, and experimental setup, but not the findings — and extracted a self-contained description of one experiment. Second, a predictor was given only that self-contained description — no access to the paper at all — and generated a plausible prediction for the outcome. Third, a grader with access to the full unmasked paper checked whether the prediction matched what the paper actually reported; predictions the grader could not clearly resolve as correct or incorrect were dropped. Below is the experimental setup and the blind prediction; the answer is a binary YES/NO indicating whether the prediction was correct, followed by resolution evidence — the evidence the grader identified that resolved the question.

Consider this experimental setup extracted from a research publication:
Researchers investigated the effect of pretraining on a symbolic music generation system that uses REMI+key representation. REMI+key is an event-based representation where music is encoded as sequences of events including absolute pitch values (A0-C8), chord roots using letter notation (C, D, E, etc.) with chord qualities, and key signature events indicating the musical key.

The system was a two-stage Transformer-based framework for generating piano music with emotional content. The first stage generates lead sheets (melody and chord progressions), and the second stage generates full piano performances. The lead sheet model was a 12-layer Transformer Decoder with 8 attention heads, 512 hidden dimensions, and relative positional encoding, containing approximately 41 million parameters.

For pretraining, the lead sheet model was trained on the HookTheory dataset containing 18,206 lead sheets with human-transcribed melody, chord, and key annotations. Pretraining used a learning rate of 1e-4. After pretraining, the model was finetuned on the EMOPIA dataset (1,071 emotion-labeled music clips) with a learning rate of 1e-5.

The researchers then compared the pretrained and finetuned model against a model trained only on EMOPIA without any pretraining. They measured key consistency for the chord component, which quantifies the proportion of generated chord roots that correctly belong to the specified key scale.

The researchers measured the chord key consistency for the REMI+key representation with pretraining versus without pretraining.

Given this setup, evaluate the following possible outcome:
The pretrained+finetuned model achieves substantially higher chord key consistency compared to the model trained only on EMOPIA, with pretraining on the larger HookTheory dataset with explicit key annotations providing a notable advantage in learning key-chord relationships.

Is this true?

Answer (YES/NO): NO